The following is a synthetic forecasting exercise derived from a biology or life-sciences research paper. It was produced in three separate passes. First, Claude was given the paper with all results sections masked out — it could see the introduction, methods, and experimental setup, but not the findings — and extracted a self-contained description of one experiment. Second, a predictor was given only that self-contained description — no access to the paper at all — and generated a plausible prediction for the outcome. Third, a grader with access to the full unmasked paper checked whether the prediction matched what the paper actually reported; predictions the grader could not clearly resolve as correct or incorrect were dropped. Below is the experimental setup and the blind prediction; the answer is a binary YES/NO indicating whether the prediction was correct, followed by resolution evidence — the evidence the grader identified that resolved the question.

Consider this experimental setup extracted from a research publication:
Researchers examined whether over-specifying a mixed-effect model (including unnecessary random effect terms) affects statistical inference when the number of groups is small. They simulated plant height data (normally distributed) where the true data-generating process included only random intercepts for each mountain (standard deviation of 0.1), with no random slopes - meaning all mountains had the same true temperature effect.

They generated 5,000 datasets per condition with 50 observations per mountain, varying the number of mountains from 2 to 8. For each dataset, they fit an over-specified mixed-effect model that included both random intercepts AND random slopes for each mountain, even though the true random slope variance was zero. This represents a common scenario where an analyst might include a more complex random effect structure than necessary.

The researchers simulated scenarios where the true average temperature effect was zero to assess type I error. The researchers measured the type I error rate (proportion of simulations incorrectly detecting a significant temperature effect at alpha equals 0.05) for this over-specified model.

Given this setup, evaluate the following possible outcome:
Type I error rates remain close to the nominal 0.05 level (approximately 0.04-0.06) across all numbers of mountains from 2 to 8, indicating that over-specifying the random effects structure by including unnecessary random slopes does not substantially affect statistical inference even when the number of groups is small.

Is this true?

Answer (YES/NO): NO